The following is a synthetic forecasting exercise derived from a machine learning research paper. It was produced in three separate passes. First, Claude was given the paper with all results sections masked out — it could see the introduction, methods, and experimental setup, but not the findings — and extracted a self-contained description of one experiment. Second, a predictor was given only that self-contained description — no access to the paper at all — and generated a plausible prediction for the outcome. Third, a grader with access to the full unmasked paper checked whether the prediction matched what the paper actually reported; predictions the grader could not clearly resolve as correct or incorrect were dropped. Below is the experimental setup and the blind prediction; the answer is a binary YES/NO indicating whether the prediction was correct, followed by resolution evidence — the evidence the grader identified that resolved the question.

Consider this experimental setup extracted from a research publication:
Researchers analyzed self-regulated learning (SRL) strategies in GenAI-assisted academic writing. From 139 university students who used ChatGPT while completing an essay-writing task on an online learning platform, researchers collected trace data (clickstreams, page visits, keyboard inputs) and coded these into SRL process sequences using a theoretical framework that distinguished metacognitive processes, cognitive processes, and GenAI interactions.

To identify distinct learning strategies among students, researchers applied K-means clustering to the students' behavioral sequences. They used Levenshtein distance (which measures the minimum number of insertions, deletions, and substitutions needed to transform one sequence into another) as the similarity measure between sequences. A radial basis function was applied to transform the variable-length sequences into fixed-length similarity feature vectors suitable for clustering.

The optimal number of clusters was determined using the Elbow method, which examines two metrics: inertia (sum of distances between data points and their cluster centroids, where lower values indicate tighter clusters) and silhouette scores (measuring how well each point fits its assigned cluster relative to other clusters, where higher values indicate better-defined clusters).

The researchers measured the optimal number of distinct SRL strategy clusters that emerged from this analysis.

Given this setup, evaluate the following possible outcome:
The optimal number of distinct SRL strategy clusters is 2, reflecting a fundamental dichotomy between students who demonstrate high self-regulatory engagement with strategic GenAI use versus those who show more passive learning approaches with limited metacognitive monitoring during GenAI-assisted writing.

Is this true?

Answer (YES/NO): NO